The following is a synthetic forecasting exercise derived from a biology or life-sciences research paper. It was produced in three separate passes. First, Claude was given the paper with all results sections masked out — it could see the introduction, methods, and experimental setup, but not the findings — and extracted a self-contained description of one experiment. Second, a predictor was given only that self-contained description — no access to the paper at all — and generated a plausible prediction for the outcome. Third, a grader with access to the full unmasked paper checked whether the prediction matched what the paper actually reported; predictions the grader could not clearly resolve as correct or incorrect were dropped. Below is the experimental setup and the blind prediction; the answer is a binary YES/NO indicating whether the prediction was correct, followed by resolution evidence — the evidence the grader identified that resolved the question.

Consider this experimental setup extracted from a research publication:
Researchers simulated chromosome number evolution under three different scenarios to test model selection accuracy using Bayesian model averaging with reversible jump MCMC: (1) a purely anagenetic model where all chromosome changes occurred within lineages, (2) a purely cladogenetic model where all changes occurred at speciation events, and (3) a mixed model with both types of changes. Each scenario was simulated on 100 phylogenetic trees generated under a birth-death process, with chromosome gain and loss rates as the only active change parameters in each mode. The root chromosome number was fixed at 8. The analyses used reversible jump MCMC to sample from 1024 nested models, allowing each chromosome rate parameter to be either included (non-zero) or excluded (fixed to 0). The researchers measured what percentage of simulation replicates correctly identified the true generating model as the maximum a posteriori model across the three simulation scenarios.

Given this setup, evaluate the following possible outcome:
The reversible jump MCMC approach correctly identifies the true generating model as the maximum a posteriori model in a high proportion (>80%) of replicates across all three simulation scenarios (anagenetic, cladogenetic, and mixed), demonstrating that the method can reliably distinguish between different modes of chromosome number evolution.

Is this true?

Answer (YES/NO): NO